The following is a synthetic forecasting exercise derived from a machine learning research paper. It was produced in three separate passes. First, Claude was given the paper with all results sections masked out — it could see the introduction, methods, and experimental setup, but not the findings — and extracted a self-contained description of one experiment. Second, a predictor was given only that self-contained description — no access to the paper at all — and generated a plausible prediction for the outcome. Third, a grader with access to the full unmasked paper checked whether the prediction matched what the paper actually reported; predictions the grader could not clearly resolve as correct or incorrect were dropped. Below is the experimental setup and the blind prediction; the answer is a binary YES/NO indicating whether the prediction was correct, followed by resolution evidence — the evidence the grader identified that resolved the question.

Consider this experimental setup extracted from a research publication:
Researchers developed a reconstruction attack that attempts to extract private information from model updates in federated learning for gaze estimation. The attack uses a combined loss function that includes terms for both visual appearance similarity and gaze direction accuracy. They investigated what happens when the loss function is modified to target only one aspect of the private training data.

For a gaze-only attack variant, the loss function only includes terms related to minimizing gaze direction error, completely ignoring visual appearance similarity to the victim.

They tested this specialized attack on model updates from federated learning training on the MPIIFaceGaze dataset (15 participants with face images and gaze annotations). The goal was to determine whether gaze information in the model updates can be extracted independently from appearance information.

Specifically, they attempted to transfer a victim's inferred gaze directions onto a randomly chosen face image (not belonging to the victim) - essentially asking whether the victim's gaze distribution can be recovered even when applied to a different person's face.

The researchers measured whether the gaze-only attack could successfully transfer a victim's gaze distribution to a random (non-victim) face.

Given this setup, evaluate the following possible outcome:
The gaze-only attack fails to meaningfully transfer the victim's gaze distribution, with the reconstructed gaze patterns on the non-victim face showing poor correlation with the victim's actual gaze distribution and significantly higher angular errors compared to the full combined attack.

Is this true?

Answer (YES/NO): NO